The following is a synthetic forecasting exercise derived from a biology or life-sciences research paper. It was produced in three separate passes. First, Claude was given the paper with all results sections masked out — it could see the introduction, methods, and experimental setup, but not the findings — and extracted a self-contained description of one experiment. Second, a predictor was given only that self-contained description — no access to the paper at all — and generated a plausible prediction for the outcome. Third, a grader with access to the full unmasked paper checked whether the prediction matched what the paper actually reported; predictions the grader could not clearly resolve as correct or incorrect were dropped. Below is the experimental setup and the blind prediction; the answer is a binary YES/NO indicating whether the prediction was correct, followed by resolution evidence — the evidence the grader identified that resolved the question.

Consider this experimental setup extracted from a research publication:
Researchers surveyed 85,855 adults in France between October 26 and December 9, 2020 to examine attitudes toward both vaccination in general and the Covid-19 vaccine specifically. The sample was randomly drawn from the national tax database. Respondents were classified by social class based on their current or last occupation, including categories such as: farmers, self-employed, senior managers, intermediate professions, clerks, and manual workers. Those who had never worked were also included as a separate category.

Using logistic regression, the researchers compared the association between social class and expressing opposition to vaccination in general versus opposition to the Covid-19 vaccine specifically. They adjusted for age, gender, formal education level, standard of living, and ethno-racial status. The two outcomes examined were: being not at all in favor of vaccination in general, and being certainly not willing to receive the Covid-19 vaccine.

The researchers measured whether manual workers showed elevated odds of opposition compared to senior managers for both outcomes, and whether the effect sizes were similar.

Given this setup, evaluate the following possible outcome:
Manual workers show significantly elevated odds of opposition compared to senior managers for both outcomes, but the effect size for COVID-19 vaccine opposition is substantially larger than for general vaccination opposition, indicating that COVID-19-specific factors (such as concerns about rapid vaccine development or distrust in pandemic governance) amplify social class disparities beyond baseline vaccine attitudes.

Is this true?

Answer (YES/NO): NO